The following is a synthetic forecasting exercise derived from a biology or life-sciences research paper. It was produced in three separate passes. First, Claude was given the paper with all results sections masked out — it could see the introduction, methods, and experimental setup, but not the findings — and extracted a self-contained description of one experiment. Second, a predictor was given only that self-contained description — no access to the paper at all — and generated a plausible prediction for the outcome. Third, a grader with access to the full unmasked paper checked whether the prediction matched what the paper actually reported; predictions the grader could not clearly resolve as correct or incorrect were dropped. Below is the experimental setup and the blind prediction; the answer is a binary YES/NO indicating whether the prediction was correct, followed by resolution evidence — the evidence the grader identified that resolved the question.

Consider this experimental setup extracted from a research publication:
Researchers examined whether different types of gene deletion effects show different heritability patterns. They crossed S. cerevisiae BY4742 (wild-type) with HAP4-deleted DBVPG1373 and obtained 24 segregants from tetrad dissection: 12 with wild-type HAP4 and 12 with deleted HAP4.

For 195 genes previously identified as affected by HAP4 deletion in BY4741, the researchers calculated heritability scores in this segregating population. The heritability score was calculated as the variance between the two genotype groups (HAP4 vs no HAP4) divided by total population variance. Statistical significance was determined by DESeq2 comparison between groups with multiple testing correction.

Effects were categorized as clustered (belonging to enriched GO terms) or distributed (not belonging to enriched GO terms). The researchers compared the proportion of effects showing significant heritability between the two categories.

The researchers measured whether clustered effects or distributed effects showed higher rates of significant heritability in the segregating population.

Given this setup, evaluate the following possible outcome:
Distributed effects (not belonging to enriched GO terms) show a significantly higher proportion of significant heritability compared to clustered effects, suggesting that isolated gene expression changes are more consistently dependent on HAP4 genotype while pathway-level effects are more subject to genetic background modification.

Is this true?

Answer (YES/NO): NO